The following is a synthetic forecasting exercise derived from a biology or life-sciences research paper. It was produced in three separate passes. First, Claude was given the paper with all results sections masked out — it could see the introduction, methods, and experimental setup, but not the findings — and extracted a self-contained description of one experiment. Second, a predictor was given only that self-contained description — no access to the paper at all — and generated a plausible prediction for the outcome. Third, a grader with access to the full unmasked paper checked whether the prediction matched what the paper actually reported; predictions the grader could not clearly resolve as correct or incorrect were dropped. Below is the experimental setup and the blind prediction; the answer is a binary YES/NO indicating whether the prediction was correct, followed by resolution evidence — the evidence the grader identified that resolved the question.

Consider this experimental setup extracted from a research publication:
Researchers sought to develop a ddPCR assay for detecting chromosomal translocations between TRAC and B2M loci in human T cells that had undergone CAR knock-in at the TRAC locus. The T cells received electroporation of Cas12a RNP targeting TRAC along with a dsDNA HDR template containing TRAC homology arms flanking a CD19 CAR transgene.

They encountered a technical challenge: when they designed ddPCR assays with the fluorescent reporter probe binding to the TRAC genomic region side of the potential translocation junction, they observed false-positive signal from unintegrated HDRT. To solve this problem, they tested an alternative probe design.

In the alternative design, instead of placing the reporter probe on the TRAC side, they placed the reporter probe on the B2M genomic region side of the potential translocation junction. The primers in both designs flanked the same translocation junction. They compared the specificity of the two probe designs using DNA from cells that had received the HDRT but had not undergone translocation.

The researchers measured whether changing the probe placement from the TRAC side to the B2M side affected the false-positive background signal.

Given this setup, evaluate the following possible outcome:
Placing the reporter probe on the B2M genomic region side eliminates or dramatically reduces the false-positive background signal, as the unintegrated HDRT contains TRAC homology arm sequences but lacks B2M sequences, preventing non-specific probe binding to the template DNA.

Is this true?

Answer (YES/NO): YES